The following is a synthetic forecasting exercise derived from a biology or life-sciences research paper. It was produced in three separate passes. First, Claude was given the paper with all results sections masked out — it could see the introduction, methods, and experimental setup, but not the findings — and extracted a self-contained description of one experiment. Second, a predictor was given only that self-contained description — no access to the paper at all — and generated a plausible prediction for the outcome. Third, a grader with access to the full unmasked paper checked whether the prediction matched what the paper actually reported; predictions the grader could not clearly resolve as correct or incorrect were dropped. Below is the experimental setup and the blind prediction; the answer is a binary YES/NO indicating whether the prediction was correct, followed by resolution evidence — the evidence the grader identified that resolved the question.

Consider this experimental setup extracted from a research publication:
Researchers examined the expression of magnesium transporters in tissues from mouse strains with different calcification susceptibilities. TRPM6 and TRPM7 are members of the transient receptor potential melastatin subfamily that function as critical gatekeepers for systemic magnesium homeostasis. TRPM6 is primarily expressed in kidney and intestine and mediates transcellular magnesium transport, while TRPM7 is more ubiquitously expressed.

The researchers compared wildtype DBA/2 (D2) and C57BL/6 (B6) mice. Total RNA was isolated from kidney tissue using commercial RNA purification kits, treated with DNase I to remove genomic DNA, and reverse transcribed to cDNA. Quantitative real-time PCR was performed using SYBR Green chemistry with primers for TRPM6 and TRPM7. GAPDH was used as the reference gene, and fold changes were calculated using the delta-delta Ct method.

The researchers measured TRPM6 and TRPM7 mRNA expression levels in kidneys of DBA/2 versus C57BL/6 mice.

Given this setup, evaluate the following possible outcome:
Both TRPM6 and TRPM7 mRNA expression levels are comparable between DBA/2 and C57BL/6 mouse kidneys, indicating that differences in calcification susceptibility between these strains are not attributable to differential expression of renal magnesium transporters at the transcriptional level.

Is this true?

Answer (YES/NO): NO